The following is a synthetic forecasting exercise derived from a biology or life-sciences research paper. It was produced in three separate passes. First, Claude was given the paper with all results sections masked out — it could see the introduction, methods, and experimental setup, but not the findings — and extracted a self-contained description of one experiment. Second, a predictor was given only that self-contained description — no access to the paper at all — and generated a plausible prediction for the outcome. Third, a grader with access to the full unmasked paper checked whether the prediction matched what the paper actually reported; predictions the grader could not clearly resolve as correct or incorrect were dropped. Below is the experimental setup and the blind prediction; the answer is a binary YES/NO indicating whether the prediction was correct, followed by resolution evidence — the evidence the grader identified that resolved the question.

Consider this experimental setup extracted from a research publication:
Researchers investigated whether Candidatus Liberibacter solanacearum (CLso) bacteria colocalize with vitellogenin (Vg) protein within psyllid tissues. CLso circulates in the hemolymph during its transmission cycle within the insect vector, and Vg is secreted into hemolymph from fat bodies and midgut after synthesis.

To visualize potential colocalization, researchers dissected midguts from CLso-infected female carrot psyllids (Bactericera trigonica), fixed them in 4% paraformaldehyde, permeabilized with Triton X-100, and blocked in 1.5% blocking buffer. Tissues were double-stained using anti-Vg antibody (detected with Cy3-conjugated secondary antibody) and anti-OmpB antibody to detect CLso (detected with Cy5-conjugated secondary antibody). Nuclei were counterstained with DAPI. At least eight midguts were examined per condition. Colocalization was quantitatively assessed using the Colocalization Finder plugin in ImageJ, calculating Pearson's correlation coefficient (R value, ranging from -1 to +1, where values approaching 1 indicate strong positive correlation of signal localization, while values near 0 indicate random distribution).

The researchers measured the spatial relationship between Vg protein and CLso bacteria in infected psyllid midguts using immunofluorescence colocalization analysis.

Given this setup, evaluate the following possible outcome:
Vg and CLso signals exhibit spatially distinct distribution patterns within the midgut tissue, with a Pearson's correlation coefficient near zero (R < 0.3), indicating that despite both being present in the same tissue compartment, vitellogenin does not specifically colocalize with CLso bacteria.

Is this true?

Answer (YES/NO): NO